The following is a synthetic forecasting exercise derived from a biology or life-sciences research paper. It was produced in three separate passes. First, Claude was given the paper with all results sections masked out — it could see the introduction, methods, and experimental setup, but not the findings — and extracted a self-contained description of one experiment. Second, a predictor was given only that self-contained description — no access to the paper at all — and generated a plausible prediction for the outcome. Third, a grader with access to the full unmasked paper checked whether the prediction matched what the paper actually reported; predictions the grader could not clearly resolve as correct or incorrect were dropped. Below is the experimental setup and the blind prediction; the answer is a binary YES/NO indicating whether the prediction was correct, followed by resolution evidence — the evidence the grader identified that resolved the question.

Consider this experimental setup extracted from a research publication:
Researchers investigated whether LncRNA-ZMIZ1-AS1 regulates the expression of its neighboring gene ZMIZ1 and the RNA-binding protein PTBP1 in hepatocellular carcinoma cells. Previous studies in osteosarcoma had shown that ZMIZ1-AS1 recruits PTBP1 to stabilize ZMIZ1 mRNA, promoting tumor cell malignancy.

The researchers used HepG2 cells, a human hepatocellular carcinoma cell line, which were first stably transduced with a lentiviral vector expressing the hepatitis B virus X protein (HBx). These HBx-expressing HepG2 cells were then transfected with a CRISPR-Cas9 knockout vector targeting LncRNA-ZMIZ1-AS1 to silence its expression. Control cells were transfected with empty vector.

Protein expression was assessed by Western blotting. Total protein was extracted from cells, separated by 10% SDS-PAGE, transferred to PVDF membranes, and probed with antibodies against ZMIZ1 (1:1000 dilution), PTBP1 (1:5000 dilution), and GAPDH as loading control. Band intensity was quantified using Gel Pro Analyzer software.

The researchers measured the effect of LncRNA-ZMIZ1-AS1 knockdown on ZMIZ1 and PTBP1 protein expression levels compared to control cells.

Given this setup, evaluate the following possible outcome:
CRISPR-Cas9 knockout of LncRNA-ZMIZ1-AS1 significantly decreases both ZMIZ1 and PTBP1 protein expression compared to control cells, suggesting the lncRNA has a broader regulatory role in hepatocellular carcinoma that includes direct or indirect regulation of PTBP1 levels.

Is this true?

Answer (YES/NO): NO